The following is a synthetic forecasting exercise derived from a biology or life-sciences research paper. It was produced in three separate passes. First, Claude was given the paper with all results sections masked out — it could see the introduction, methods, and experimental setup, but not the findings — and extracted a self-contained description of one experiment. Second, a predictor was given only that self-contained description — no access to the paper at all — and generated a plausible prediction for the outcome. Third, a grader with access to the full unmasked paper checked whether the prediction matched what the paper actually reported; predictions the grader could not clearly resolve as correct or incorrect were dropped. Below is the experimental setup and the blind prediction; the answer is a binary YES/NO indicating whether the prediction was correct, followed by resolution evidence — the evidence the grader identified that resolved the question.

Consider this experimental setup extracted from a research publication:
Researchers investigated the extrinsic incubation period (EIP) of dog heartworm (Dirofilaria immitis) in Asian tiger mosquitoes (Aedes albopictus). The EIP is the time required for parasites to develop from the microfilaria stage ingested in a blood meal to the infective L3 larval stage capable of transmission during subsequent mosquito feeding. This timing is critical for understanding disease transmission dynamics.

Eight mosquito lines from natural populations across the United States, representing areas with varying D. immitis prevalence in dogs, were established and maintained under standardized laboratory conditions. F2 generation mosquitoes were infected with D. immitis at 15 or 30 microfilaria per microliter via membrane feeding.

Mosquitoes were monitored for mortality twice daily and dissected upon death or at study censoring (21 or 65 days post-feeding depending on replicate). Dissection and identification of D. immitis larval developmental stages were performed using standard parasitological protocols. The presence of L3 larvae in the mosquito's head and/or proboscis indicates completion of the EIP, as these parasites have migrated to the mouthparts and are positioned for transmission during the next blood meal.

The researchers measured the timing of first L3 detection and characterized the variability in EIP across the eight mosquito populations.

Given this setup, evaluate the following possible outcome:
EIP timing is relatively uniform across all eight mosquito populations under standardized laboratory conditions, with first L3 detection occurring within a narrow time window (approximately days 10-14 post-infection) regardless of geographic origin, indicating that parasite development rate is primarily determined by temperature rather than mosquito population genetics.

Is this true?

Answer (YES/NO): NO